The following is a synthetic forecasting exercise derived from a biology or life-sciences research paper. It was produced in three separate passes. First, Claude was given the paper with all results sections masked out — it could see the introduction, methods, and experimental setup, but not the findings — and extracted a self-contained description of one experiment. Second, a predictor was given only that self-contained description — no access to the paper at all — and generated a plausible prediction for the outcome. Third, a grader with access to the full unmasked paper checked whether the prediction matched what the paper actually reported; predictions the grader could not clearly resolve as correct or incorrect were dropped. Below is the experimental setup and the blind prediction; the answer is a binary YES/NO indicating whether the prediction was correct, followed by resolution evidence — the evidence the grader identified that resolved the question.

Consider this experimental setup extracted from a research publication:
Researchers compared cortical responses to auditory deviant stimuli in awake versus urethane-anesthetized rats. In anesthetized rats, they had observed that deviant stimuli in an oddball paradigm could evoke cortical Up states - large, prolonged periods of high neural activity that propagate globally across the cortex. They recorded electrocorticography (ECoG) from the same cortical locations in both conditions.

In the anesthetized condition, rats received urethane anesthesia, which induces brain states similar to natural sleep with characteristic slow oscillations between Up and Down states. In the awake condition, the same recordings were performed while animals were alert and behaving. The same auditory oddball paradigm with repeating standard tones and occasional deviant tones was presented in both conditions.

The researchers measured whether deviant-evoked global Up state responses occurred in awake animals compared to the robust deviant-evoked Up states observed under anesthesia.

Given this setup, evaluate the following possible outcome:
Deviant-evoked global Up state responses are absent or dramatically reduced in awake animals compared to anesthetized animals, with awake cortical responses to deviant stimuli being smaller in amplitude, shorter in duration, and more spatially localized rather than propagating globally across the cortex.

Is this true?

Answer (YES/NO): YES